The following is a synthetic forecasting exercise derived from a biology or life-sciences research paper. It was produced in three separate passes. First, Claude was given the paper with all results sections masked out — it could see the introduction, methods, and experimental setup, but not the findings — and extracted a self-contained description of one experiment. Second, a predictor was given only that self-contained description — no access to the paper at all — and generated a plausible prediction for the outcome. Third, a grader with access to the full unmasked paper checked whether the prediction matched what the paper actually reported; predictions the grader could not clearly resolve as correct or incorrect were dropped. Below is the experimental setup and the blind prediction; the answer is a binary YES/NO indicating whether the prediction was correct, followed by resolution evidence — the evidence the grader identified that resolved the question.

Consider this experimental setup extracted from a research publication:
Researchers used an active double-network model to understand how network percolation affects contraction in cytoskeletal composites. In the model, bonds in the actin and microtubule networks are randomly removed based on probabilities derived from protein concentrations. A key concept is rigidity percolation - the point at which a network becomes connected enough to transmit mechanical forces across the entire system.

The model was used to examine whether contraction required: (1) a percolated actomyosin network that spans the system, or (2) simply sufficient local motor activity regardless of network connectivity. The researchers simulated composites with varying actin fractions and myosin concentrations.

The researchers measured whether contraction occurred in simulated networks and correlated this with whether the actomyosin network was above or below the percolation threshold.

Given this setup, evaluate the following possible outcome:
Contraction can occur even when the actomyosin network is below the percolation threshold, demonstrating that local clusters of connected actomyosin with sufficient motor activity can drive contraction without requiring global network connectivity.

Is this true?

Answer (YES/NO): NO